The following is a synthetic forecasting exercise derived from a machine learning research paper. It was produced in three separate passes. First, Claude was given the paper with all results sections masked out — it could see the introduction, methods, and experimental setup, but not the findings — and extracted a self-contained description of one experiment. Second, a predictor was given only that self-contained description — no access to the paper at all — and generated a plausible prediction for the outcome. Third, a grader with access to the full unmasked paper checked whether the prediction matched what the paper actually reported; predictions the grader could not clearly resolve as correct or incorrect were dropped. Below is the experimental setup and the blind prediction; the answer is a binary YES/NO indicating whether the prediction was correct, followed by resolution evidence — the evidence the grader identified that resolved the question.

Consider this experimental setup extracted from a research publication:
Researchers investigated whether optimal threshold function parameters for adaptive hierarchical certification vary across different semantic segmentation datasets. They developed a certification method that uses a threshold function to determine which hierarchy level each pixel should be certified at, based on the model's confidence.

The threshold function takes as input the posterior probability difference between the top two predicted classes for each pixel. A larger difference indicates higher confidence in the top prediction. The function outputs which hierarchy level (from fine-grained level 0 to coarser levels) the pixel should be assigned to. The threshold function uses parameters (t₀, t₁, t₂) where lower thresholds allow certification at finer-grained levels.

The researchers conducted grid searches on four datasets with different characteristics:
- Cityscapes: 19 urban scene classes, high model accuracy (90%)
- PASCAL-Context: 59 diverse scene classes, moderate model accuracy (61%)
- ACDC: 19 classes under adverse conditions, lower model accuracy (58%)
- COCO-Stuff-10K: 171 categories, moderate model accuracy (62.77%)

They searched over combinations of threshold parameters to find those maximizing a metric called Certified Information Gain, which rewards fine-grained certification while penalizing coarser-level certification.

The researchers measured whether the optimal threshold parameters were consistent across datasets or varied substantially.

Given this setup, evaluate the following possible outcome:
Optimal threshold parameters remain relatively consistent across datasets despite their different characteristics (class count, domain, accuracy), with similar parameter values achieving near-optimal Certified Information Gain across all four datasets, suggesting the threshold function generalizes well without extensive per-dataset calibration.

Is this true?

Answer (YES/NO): NO